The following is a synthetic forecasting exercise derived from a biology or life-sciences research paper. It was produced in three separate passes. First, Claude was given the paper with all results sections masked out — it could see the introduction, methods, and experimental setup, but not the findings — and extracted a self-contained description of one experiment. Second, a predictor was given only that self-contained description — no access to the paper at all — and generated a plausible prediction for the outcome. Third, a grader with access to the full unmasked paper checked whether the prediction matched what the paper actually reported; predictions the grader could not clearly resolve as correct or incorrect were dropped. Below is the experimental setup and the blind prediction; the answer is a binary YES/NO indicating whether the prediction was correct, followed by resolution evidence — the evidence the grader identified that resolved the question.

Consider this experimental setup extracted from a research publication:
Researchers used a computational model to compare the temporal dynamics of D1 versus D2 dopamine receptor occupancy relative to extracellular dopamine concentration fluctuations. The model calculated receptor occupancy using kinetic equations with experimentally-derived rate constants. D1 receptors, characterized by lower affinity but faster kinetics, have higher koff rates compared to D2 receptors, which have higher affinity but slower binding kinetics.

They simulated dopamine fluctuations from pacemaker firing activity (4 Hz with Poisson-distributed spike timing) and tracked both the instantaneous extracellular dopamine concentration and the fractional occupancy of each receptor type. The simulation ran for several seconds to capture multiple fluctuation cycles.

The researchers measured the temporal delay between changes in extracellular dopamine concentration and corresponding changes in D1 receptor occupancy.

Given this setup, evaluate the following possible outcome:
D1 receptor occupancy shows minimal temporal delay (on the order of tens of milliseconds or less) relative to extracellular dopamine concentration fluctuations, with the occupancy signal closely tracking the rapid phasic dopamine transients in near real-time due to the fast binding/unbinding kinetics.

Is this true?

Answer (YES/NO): YES